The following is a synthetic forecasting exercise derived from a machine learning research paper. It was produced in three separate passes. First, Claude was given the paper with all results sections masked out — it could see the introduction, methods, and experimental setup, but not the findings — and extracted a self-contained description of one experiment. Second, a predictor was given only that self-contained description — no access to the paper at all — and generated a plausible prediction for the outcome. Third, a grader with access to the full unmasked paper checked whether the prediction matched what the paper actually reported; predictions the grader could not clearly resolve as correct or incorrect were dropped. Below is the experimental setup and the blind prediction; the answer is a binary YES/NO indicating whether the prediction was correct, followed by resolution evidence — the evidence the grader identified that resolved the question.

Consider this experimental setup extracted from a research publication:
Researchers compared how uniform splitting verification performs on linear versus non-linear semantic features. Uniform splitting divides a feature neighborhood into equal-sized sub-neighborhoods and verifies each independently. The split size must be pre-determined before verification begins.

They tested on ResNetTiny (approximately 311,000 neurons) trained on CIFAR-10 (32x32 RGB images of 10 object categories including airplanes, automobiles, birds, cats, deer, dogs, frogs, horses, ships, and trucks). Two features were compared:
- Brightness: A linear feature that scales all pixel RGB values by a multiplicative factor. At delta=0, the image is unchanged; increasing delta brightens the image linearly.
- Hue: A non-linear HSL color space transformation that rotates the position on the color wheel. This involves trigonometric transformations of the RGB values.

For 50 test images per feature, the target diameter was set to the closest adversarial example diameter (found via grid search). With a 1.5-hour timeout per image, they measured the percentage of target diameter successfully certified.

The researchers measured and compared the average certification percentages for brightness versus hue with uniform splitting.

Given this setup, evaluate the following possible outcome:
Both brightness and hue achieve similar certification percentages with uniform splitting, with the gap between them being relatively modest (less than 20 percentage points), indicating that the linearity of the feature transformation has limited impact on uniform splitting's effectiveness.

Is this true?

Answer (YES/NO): YES